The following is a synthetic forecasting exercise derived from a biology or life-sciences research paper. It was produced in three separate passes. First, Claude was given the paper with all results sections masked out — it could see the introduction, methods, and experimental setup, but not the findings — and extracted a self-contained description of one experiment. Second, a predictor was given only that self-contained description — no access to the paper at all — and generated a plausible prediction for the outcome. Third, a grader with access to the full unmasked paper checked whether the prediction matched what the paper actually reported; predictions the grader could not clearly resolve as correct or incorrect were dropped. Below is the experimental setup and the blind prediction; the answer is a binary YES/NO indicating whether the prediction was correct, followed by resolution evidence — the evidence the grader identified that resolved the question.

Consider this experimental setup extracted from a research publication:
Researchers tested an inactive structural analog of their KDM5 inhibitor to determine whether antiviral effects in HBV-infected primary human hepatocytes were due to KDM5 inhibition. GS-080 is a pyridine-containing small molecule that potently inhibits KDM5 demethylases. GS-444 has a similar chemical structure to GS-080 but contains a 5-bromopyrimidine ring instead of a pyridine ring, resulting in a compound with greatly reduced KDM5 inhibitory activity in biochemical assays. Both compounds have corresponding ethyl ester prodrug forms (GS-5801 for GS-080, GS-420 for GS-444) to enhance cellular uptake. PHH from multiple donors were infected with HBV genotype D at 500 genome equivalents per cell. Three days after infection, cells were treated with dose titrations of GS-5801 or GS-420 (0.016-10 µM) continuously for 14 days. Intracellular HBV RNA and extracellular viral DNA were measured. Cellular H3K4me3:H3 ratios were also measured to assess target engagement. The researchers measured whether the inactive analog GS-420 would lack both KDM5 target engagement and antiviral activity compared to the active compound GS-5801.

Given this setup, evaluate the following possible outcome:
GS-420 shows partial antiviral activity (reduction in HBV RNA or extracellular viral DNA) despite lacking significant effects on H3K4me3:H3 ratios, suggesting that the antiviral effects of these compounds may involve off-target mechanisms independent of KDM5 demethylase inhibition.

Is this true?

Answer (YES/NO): NO